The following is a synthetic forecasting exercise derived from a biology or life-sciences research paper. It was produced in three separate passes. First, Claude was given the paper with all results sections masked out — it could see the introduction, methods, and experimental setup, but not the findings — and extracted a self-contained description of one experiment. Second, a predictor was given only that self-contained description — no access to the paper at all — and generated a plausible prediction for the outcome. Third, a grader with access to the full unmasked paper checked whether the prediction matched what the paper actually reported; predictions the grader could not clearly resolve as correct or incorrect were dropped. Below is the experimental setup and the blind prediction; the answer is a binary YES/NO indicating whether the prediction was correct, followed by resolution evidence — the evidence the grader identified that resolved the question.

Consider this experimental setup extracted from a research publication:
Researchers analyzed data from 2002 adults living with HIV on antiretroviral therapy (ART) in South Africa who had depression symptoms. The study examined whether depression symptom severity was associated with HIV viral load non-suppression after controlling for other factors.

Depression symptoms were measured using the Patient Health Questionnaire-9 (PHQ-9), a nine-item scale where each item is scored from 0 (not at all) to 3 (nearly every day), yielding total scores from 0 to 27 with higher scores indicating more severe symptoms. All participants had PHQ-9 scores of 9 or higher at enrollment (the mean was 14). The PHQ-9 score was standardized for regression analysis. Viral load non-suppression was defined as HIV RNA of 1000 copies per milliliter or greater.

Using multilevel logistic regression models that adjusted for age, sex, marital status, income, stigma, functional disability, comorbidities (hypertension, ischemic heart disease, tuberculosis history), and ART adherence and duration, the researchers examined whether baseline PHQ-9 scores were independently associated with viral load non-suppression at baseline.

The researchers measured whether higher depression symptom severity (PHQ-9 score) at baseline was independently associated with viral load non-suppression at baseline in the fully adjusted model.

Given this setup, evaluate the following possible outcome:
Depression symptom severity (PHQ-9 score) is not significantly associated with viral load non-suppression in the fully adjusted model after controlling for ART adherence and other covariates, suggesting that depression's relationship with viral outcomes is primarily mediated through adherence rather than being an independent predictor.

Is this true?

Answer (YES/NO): YES